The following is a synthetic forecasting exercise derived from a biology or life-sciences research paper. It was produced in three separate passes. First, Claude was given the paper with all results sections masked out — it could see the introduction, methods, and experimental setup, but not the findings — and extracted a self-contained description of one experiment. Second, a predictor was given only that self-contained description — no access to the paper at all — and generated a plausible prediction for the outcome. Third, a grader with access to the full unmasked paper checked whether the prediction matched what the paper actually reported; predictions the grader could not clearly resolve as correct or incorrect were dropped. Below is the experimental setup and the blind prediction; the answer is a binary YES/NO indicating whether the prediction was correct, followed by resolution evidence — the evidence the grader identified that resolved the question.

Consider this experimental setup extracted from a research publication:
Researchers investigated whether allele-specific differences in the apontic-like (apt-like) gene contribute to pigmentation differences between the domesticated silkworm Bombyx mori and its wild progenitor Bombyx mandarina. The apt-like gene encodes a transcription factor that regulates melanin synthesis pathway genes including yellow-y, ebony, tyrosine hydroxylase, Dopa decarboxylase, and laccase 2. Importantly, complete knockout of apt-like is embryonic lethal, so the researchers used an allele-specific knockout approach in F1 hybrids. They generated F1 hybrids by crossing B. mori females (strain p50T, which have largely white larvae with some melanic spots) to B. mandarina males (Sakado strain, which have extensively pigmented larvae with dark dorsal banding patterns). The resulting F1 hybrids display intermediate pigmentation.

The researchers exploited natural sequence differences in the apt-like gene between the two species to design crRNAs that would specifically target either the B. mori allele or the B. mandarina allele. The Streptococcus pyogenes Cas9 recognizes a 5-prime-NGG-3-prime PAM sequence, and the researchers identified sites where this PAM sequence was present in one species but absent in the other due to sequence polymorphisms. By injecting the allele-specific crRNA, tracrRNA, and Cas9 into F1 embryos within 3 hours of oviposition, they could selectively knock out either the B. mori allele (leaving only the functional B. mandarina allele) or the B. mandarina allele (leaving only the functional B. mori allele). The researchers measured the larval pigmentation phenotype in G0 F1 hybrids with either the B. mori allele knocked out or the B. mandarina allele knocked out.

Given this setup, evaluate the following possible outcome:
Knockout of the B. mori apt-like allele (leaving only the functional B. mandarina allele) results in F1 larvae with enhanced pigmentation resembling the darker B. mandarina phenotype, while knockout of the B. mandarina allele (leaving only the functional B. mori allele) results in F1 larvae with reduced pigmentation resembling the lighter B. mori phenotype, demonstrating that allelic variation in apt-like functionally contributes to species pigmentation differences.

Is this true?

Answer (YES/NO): NO